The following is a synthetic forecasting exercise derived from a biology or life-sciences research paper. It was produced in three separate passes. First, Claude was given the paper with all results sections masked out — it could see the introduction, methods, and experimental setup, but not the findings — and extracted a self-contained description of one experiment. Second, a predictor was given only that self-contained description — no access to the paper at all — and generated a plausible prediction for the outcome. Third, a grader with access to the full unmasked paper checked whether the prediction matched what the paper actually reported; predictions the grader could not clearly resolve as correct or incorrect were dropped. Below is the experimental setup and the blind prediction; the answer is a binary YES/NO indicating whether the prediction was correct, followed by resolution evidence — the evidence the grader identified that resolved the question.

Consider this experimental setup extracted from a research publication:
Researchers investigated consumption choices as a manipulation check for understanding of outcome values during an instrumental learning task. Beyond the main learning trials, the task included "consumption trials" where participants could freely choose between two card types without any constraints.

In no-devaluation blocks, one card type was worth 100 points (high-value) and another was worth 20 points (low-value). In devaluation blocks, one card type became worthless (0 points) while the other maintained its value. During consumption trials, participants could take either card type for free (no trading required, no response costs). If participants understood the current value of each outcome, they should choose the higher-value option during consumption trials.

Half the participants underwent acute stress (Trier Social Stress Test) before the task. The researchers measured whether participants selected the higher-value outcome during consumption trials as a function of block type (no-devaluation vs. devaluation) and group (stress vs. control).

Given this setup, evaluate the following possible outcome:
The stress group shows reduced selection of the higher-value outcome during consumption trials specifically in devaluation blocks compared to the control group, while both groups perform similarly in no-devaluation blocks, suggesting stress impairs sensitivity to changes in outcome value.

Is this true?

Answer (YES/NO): NO